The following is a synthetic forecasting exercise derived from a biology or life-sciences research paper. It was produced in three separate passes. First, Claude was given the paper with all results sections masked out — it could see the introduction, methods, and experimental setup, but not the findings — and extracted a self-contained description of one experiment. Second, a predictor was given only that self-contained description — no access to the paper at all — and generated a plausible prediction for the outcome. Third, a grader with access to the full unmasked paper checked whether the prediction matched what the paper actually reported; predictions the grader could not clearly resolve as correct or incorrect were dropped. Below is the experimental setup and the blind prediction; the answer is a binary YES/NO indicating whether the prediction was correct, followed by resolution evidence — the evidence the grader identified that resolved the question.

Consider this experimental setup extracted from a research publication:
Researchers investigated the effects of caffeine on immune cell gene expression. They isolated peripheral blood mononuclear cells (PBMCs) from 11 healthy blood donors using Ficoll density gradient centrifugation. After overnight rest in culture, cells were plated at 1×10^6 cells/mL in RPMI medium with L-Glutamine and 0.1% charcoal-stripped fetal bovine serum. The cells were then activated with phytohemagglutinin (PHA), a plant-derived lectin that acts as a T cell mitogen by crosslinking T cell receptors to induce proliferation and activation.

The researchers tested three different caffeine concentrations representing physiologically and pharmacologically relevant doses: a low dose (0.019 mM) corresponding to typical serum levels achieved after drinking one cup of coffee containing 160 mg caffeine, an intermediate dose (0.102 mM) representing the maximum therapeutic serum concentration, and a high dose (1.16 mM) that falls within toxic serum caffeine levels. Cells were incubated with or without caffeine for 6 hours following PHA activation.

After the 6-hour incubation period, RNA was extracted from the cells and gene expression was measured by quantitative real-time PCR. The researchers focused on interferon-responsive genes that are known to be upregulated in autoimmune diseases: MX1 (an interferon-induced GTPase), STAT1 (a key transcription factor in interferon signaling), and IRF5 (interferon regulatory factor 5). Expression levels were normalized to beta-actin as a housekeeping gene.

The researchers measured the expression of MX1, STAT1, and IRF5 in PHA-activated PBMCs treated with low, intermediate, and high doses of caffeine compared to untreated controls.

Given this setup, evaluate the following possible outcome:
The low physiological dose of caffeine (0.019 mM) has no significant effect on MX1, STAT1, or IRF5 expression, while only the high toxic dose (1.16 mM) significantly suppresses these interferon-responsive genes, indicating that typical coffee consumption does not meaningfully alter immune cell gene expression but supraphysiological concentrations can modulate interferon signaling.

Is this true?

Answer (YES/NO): NO